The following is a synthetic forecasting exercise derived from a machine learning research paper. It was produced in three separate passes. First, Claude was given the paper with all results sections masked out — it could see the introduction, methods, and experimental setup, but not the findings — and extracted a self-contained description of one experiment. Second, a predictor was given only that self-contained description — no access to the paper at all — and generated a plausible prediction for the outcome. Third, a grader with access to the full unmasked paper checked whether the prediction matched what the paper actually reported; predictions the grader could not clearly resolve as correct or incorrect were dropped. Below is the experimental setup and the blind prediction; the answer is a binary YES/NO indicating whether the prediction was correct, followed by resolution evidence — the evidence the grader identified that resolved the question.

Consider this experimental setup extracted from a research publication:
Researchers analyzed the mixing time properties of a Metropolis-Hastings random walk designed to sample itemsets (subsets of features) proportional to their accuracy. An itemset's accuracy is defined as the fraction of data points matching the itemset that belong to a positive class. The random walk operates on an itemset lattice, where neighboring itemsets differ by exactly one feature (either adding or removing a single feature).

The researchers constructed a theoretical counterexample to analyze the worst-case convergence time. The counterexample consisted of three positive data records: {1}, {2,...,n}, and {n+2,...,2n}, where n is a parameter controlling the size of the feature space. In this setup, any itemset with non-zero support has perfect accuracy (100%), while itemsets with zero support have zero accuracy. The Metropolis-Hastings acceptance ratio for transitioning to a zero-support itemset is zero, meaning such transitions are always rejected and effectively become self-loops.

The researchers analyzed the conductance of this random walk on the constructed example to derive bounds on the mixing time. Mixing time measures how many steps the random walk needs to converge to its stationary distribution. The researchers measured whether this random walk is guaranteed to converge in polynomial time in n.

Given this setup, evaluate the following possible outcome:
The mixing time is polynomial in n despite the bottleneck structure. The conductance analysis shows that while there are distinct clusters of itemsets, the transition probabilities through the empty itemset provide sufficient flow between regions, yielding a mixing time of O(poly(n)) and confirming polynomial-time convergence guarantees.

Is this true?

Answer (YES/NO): NO